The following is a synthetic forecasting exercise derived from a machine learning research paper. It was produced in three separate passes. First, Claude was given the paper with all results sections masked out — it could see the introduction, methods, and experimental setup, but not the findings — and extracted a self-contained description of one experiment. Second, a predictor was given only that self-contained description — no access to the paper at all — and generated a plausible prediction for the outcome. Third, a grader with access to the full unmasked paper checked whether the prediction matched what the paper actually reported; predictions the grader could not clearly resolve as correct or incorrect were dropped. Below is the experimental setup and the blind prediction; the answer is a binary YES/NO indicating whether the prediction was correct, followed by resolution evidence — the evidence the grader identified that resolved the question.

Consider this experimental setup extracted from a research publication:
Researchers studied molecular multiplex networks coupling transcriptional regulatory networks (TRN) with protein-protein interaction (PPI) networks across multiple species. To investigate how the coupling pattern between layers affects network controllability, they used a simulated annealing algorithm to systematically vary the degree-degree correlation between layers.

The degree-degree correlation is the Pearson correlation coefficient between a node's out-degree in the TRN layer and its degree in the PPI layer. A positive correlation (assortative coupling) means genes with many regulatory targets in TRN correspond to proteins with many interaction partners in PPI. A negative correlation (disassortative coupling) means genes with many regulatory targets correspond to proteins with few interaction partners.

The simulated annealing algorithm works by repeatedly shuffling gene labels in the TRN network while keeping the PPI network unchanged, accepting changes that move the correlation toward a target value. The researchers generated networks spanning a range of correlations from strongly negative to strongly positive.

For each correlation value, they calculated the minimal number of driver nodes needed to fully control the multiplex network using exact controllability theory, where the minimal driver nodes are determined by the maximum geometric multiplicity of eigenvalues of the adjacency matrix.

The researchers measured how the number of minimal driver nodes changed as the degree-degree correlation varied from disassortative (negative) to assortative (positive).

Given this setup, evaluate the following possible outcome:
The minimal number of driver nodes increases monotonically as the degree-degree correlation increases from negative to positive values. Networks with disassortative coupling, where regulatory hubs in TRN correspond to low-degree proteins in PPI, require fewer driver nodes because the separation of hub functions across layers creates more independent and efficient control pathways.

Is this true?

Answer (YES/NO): YES